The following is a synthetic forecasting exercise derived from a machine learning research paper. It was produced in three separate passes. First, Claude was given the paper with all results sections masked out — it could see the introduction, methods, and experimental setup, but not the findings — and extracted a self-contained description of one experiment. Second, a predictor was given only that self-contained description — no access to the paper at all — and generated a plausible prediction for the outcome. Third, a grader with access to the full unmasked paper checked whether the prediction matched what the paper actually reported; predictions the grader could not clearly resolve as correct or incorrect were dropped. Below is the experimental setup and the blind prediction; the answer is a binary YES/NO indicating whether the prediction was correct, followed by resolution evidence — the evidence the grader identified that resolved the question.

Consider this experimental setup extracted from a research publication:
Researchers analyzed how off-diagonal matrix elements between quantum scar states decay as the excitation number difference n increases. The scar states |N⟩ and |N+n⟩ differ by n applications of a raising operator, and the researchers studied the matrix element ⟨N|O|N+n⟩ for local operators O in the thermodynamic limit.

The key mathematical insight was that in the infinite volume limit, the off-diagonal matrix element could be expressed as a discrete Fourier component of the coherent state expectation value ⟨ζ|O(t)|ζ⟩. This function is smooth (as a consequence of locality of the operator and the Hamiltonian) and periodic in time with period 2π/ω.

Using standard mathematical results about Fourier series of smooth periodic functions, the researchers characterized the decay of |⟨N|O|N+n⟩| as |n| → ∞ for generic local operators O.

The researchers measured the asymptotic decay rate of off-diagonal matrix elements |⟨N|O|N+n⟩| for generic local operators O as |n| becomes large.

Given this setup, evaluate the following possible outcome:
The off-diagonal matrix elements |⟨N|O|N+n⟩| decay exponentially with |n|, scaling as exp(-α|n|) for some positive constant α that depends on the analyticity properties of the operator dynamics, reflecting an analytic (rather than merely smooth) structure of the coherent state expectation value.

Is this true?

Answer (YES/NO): NO